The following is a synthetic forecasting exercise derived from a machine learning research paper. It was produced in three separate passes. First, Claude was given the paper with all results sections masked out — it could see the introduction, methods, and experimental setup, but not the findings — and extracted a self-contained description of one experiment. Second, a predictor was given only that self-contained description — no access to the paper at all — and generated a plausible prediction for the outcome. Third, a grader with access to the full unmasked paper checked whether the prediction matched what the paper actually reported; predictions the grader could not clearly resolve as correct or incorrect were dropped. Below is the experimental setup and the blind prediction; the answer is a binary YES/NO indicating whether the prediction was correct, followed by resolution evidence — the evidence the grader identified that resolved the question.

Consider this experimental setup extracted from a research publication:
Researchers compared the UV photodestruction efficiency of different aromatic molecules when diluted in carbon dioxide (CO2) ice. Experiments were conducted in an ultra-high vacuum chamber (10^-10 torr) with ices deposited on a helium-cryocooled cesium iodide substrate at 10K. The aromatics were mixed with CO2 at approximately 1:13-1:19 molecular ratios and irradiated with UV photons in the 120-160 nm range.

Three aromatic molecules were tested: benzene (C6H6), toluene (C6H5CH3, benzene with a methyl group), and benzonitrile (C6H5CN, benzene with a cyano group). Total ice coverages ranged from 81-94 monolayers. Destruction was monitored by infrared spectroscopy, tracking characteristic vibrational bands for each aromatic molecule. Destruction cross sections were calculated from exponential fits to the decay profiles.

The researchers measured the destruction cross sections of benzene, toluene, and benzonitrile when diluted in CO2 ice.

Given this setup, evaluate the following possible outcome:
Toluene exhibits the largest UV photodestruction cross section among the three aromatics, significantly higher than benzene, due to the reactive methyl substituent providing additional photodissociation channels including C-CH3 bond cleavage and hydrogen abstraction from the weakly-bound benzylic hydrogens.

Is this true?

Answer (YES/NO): NO